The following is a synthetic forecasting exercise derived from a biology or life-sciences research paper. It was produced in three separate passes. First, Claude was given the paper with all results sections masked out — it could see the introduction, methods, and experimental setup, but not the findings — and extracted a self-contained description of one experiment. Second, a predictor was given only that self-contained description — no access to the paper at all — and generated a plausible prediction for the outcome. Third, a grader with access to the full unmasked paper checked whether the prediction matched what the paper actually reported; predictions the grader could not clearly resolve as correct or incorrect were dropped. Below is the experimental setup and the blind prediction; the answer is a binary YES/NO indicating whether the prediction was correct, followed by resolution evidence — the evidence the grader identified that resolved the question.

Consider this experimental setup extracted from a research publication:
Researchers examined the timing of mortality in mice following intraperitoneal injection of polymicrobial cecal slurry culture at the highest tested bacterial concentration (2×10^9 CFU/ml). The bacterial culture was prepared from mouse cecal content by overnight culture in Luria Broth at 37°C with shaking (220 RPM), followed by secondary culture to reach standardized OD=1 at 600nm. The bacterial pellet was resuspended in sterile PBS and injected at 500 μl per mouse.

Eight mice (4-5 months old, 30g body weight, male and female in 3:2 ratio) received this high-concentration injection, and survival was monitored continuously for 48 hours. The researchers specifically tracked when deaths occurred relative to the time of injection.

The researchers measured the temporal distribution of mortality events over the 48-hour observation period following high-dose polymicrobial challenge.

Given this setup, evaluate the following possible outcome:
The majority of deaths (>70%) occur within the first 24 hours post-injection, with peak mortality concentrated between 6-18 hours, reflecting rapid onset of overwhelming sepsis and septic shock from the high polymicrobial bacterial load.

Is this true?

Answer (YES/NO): NO